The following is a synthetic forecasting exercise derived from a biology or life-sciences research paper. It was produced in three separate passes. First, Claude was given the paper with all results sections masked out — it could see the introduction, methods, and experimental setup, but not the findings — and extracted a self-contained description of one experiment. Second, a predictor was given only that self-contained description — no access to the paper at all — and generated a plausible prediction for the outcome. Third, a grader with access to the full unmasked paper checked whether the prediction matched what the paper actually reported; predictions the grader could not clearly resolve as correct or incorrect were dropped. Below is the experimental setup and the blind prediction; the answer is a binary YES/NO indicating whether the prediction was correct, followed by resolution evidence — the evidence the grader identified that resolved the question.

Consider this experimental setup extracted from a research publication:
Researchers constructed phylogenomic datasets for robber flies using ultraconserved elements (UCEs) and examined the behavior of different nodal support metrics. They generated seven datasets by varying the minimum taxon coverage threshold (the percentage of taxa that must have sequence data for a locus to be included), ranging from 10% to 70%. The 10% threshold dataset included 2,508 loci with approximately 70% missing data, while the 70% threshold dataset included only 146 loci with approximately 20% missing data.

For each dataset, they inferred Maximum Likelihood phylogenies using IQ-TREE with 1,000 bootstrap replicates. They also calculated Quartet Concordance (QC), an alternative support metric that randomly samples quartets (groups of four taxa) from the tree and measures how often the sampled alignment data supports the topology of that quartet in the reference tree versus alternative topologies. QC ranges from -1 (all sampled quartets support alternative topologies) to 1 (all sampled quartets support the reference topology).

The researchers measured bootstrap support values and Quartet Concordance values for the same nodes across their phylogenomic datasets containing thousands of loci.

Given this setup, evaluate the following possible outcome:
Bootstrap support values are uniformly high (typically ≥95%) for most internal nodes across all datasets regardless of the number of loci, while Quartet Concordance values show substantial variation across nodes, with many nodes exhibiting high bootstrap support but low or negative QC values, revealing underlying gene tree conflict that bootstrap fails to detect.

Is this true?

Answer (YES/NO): YES